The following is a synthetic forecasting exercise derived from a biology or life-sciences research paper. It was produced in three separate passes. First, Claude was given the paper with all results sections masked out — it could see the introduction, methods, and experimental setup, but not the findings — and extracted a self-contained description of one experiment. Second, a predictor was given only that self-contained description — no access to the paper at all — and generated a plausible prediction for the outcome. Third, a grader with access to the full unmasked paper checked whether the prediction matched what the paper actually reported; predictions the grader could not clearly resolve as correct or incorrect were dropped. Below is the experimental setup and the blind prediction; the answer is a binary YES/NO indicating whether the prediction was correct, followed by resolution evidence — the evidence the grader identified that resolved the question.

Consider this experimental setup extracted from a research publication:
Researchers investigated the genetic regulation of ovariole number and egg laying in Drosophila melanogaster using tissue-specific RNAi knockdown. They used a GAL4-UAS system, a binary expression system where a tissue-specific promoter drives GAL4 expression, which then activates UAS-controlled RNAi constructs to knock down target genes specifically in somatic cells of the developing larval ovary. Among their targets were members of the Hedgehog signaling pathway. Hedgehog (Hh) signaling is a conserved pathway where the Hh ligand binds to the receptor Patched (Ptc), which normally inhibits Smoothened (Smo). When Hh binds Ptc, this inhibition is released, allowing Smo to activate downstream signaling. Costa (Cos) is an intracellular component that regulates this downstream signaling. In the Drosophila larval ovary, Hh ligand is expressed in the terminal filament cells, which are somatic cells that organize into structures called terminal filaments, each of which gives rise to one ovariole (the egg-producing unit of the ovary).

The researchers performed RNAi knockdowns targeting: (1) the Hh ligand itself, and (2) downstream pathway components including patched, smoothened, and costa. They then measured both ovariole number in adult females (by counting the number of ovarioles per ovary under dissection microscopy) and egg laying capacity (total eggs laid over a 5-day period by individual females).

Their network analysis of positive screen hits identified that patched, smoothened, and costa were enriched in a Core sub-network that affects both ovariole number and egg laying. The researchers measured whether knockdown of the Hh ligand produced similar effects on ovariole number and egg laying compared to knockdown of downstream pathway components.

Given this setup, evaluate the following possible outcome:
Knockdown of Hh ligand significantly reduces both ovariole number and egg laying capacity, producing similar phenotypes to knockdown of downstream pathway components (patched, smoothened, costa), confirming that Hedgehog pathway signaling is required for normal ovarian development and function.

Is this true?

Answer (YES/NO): NO